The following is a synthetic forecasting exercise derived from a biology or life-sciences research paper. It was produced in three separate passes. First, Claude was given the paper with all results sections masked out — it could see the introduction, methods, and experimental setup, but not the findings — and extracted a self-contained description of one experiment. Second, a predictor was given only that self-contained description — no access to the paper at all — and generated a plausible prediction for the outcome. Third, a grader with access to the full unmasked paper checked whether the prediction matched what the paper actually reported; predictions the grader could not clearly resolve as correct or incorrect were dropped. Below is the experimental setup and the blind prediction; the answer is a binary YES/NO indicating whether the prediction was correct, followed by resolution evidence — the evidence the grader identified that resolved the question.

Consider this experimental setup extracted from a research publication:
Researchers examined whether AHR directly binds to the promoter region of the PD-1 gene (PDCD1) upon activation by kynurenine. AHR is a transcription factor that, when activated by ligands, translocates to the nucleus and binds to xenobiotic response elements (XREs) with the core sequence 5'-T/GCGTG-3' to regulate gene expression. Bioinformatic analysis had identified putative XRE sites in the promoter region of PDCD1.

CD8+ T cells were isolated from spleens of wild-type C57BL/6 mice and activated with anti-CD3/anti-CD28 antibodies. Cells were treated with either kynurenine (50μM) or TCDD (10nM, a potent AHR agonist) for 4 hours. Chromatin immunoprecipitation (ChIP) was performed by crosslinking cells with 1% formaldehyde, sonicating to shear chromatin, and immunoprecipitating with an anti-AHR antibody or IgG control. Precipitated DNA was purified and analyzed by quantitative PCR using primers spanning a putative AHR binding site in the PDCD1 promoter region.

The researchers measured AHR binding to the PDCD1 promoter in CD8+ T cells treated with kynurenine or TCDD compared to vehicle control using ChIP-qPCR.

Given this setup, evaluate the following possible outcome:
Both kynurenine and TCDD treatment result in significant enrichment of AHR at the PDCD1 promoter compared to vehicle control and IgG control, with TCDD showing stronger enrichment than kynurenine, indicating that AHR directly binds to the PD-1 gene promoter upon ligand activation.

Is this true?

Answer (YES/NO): NO